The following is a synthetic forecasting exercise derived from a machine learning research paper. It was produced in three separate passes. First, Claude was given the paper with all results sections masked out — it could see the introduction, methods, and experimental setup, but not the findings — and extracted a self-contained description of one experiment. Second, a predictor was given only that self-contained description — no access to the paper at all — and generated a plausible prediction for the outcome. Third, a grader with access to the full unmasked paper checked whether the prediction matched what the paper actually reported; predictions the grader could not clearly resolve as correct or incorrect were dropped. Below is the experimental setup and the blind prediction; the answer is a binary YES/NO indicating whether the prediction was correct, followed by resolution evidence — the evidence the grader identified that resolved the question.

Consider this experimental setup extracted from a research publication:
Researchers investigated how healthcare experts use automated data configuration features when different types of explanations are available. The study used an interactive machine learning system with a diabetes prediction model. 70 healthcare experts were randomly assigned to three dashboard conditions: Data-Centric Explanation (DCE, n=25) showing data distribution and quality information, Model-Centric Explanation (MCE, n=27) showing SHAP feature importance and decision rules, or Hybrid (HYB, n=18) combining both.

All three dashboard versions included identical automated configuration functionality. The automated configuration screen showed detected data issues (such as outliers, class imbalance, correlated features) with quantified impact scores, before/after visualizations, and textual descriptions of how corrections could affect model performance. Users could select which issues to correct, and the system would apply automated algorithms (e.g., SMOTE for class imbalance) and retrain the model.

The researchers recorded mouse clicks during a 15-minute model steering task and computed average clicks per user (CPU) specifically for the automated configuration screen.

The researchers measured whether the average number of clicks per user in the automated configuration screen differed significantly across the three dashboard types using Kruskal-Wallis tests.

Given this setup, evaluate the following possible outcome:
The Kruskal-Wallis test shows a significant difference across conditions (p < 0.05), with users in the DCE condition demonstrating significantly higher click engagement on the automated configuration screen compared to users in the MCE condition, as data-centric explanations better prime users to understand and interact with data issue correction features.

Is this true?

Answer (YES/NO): YES